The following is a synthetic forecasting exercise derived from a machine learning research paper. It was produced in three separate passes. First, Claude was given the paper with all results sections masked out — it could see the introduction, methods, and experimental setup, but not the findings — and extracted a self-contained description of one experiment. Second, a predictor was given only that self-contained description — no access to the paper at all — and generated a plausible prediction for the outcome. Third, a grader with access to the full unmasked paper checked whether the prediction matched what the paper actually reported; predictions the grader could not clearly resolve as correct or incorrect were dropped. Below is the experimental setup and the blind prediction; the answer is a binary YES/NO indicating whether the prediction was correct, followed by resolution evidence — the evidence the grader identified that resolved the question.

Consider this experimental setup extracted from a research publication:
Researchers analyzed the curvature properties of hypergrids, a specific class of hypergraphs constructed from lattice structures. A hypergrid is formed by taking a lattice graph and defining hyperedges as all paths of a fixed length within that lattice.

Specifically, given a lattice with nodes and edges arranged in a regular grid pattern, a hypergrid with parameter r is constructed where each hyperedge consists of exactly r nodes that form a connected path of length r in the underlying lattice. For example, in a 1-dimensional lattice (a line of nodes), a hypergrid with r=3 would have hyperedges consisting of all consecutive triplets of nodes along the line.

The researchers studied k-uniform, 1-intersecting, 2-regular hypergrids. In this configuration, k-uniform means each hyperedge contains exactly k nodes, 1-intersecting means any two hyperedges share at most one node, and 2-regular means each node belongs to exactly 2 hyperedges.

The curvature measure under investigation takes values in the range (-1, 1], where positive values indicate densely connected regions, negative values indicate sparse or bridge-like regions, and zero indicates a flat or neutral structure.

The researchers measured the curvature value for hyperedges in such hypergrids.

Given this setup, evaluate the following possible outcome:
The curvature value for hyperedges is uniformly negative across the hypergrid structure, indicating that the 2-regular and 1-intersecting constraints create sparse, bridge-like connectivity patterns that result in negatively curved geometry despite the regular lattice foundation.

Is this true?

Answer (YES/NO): NO